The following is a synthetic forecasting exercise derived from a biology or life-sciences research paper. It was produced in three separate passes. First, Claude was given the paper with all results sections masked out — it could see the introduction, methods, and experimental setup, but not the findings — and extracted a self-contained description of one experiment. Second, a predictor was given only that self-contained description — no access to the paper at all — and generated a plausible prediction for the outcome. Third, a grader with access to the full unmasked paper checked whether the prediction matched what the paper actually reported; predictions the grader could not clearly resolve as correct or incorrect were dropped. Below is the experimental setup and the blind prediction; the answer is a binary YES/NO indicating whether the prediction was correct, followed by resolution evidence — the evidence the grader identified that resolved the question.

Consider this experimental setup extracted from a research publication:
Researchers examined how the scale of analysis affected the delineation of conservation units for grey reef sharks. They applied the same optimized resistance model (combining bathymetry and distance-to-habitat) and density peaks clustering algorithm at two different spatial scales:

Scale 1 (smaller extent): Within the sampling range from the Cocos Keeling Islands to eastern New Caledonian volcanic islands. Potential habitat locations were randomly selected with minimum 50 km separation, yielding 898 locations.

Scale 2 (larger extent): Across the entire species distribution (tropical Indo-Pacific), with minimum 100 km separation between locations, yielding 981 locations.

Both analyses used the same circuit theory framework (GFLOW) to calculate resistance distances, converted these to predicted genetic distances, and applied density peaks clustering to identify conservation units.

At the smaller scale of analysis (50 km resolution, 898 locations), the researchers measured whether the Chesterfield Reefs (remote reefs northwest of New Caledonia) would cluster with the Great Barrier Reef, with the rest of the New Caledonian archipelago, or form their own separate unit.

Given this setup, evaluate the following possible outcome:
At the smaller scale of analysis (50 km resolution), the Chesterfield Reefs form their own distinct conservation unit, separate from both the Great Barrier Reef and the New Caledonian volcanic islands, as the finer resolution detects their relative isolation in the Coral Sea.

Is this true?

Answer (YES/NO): YES